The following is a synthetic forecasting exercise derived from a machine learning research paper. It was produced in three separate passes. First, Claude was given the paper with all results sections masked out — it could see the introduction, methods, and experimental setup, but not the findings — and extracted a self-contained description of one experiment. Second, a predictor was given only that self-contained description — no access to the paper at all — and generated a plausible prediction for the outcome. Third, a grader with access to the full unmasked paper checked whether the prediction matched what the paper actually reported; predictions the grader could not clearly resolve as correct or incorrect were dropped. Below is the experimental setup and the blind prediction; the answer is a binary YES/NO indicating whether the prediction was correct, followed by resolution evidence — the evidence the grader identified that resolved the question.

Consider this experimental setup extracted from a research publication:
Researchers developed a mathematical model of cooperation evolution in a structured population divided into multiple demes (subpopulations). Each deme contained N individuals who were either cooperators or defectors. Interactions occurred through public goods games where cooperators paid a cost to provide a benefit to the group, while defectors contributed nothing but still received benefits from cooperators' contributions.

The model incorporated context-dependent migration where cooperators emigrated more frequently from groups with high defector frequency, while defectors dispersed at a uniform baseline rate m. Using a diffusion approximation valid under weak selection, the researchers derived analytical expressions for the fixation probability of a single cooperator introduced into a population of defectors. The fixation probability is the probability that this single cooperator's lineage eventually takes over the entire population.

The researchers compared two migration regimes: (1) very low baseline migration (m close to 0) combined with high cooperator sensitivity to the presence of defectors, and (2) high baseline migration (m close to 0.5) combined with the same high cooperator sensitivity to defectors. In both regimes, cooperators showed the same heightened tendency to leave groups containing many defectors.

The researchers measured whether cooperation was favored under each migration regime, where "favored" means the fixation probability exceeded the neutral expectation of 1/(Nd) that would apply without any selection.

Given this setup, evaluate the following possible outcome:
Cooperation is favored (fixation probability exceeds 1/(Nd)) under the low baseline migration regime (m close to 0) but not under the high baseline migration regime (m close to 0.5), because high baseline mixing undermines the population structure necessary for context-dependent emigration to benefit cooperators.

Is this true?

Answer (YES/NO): NO